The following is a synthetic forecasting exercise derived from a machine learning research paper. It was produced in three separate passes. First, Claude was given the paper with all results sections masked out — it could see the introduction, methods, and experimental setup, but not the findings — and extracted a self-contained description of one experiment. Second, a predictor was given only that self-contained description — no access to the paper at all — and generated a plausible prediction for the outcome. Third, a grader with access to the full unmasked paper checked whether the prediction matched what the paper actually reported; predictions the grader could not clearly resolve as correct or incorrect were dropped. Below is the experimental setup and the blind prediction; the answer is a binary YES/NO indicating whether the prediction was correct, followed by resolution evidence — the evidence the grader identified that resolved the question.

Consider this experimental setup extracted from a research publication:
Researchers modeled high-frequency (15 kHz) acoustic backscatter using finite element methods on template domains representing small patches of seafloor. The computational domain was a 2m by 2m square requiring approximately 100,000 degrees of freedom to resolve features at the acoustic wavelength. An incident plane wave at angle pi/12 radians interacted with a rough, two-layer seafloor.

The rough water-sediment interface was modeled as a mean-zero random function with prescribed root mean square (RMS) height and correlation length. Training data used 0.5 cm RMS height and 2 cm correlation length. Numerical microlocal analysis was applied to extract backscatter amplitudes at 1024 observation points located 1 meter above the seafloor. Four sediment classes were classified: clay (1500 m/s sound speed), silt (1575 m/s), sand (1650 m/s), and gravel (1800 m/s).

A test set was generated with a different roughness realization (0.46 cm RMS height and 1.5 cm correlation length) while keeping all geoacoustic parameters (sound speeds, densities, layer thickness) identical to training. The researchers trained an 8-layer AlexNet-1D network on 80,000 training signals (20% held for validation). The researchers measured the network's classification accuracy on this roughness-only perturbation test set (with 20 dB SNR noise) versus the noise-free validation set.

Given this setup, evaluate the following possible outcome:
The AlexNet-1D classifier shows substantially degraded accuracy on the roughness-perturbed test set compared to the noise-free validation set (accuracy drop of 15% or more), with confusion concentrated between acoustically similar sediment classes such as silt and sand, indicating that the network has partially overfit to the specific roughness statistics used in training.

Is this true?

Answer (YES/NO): NO